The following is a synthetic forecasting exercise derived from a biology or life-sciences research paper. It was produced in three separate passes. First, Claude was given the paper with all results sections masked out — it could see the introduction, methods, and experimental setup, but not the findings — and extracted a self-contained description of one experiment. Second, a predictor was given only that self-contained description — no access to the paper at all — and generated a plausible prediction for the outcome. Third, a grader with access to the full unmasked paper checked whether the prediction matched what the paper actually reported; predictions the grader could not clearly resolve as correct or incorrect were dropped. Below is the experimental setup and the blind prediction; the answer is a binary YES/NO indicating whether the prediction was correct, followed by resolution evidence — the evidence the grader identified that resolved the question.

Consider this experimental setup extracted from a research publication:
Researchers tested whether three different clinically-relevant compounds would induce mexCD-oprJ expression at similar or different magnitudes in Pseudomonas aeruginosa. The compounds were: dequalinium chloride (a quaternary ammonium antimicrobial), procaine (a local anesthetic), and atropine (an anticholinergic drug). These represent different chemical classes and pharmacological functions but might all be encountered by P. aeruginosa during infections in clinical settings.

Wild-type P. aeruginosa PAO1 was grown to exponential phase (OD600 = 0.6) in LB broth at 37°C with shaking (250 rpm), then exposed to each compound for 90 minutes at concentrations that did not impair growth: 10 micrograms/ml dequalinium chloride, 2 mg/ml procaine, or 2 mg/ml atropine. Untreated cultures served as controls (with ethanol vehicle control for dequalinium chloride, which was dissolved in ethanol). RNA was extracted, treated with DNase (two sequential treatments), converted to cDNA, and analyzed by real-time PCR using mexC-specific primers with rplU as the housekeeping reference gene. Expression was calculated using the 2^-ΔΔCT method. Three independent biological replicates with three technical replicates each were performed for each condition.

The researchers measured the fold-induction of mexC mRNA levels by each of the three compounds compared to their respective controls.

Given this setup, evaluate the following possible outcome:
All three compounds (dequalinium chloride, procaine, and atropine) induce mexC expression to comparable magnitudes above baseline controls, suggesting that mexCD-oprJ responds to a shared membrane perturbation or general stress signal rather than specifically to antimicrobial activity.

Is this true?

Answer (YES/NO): NO